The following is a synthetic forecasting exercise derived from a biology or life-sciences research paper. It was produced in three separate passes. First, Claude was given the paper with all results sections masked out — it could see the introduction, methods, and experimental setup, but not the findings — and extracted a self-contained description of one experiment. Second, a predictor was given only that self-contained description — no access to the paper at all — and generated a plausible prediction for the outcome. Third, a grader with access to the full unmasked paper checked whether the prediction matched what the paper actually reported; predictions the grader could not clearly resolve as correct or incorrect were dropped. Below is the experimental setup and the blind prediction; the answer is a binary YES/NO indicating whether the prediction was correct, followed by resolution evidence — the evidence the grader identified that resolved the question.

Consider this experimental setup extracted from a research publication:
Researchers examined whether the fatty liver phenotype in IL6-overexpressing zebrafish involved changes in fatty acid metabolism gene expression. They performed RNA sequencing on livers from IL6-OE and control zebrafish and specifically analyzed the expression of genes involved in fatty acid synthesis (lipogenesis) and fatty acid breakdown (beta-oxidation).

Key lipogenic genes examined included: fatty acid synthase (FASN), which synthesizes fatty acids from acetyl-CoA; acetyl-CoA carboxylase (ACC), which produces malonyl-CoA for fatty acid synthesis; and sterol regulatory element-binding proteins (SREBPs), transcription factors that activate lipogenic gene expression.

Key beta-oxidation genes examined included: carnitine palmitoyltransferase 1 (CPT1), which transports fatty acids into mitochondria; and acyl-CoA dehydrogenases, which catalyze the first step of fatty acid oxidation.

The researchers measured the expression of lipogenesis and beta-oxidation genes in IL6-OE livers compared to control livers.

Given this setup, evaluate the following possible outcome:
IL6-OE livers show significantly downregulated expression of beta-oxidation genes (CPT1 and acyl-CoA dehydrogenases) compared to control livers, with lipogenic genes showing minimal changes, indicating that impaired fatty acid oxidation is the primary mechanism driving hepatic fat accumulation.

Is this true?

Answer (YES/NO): NO